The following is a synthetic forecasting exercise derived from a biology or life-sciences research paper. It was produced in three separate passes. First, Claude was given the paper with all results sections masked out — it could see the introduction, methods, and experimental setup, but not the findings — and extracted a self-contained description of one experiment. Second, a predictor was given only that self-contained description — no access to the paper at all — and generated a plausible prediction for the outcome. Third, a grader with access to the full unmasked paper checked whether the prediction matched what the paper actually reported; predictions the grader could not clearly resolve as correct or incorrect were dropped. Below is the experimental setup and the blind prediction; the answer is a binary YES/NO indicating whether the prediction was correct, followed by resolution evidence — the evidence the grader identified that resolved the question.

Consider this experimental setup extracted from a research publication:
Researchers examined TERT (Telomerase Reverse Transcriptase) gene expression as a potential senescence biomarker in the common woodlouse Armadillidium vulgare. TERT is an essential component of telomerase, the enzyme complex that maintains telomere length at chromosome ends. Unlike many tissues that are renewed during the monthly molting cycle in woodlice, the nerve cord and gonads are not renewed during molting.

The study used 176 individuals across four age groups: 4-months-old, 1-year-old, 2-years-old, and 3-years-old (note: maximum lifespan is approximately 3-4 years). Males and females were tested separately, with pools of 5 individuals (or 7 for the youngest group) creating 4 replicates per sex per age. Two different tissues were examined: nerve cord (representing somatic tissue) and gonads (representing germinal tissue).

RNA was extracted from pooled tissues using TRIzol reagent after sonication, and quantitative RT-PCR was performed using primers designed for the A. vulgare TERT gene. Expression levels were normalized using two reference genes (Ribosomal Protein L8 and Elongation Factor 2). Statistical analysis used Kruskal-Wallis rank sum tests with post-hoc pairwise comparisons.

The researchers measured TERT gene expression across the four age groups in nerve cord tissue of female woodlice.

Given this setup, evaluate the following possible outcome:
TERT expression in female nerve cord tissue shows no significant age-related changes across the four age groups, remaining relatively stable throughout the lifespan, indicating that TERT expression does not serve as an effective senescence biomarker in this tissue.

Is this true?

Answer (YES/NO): NO